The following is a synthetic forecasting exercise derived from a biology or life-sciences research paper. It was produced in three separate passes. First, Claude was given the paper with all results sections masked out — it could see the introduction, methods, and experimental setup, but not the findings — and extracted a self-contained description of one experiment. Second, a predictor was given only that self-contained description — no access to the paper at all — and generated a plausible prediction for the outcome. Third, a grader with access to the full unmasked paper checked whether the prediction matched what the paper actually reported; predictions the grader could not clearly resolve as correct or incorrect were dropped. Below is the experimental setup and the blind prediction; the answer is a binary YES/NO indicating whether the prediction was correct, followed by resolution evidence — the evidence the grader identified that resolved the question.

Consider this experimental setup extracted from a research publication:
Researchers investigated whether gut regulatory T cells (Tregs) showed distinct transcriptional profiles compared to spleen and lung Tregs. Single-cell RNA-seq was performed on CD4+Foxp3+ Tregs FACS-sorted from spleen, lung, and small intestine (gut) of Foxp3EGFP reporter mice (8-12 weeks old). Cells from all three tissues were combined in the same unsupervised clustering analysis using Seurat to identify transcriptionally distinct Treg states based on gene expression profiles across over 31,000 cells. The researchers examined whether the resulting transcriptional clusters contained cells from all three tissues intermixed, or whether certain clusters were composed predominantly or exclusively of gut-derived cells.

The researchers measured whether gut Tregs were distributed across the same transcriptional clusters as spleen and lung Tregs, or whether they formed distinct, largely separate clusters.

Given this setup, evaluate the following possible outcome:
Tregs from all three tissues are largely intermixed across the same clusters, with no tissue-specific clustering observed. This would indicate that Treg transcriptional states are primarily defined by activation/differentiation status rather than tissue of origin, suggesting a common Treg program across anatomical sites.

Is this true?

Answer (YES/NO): NO